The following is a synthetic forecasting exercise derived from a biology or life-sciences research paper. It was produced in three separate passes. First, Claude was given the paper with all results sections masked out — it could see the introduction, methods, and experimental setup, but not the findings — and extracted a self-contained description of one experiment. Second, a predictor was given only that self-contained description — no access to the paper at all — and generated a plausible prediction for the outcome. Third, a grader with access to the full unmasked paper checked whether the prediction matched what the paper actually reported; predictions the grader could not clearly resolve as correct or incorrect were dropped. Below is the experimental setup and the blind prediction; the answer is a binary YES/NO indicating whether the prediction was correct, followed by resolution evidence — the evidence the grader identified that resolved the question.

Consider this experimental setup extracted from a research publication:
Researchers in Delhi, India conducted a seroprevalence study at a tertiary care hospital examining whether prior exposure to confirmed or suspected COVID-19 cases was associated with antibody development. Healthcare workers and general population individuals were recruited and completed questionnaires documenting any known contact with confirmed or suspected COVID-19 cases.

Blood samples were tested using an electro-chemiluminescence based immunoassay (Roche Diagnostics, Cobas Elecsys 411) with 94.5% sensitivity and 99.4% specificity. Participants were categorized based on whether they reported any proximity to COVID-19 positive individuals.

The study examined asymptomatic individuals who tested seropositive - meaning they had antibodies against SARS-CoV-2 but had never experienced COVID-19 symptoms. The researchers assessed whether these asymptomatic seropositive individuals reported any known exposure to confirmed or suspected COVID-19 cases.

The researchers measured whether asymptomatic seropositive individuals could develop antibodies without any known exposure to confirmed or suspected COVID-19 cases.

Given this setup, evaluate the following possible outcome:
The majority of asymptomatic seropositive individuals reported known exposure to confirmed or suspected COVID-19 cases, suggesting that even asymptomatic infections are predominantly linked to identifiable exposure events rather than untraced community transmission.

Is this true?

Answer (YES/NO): NO